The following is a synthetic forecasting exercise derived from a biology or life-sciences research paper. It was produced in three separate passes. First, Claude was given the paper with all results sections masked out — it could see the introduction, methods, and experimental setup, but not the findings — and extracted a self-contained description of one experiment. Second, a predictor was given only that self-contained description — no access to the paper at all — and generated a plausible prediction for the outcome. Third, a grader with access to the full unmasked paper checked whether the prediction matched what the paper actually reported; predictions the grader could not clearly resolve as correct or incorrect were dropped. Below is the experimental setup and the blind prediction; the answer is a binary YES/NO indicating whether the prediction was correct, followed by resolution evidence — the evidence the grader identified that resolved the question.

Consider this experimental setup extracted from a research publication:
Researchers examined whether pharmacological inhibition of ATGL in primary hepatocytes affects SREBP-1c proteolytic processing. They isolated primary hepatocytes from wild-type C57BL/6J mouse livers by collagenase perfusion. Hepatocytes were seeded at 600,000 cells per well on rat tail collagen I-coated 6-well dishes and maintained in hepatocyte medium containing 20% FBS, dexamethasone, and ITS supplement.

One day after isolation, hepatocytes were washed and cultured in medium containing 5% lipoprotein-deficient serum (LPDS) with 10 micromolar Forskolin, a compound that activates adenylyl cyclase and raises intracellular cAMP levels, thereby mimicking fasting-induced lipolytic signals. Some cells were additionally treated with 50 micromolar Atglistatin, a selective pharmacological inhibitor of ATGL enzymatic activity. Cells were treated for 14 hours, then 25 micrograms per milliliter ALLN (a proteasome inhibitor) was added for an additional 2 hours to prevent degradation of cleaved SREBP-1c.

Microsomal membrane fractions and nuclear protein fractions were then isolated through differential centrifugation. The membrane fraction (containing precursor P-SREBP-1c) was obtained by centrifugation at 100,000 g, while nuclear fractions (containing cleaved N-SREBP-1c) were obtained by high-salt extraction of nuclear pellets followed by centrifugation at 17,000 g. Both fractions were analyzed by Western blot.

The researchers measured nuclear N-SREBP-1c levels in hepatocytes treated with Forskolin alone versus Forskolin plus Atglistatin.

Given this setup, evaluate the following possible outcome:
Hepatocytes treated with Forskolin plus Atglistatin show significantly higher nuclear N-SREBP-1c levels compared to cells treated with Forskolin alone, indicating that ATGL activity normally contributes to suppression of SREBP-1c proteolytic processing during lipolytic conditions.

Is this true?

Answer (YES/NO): YES